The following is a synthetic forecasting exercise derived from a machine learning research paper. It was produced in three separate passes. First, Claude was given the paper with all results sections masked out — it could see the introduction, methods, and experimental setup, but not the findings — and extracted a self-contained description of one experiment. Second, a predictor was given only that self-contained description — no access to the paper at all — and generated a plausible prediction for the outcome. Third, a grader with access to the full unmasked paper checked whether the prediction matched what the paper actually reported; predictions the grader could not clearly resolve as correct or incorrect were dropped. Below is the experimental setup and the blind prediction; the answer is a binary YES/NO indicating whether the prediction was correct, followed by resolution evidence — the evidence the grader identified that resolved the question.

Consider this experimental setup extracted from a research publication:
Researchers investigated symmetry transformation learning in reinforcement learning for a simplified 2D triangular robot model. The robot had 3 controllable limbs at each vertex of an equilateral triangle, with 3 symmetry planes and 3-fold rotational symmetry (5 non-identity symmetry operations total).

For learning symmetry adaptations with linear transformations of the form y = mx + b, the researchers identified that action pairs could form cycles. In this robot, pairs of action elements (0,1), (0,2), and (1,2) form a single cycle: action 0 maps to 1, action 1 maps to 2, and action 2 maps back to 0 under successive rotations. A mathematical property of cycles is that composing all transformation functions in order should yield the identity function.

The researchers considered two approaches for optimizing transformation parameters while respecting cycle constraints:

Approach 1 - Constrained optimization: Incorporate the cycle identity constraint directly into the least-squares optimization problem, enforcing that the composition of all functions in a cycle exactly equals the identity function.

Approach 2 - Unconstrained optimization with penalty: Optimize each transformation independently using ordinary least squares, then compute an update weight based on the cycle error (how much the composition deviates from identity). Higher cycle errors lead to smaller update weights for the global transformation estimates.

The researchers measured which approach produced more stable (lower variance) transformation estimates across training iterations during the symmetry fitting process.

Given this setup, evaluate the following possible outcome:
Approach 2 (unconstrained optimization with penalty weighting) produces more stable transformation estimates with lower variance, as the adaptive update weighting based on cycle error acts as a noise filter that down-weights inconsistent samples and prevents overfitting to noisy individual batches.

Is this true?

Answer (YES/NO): YES